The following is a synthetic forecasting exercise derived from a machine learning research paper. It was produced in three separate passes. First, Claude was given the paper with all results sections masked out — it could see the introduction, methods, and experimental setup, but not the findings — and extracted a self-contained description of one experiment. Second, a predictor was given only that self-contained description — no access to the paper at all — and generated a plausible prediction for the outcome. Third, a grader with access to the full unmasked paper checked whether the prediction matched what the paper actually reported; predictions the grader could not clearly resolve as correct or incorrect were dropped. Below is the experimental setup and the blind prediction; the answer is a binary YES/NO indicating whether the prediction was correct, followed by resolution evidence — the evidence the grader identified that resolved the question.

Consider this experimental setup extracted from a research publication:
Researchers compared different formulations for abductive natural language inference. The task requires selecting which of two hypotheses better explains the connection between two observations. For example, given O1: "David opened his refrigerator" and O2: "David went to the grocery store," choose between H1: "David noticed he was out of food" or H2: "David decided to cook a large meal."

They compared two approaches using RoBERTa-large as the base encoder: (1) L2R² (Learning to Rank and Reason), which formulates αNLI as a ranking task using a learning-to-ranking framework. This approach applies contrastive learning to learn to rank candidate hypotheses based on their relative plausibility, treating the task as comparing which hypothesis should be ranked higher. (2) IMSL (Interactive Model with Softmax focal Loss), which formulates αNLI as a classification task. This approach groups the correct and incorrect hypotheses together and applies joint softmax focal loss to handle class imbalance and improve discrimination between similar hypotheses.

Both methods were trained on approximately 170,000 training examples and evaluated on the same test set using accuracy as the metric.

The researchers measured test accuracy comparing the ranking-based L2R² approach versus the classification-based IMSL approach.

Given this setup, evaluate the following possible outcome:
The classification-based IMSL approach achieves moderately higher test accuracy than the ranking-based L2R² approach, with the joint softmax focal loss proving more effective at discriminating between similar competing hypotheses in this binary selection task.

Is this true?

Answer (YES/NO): NO